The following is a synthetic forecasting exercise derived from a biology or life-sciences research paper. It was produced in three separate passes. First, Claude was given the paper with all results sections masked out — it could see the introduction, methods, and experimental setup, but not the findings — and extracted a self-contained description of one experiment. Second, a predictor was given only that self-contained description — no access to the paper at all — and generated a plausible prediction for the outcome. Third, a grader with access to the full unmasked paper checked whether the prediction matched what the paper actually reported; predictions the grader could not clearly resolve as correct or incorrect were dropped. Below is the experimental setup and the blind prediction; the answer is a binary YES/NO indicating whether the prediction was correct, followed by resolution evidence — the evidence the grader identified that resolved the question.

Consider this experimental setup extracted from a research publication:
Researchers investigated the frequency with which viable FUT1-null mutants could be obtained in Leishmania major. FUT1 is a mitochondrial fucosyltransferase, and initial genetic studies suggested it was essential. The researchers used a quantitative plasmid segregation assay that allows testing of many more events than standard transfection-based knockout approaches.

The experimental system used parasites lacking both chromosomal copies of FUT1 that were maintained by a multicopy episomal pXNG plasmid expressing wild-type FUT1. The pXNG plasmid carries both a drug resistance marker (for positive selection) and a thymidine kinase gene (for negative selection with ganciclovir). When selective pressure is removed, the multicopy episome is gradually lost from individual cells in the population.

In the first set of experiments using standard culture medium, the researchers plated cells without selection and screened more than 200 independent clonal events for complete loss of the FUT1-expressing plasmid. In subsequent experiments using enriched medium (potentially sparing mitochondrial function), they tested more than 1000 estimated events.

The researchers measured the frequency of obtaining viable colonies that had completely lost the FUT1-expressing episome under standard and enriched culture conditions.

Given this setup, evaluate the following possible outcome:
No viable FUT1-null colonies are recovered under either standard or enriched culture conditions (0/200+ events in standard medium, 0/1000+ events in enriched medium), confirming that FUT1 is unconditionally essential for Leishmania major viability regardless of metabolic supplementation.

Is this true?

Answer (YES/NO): NO